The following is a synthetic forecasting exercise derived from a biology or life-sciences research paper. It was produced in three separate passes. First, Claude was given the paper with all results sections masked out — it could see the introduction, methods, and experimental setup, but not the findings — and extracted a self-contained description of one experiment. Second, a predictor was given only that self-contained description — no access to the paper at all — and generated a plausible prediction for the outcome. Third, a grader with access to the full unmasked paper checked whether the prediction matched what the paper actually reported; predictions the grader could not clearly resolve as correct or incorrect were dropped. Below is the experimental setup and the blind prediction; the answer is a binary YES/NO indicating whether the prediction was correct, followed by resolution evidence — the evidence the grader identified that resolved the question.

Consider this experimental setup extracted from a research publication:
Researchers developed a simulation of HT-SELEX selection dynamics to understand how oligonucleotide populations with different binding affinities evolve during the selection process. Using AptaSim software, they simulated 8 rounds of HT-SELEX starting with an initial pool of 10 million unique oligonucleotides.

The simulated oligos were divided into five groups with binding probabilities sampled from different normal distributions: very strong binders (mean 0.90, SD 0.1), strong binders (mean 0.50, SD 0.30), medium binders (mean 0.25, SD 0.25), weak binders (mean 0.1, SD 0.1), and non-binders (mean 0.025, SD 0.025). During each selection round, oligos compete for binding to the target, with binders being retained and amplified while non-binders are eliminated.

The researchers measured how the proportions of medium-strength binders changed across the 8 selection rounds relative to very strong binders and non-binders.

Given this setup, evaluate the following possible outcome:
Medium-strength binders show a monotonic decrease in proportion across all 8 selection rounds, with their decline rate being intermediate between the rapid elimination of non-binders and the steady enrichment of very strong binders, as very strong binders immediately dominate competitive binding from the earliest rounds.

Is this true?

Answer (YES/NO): NO